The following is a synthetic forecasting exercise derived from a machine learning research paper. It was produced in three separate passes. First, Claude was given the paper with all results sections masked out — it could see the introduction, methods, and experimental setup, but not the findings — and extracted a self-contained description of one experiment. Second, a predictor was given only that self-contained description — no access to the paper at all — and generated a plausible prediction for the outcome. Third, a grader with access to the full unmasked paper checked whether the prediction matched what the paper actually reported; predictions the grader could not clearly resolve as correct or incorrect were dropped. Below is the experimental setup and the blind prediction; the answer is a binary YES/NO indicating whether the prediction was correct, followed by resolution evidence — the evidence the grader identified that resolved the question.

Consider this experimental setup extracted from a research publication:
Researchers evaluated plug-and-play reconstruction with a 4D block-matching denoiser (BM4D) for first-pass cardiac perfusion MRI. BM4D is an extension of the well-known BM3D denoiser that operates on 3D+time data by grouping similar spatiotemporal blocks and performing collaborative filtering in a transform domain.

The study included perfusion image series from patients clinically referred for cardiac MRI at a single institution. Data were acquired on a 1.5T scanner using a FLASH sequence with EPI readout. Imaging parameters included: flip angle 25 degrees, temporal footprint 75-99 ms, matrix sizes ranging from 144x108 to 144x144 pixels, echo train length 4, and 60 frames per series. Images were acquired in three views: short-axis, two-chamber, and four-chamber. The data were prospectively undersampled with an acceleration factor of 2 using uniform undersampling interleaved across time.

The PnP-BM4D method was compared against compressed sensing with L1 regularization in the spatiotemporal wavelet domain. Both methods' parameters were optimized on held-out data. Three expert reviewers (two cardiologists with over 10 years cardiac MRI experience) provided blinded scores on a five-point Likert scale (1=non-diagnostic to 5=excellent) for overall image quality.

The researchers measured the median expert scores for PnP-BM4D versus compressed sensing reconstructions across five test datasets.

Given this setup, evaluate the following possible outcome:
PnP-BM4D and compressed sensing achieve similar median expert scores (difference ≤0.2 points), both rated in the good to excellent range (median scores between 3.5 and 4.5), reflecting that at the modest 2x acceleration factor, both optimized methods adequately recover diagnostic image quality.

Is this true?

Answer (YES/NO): NO